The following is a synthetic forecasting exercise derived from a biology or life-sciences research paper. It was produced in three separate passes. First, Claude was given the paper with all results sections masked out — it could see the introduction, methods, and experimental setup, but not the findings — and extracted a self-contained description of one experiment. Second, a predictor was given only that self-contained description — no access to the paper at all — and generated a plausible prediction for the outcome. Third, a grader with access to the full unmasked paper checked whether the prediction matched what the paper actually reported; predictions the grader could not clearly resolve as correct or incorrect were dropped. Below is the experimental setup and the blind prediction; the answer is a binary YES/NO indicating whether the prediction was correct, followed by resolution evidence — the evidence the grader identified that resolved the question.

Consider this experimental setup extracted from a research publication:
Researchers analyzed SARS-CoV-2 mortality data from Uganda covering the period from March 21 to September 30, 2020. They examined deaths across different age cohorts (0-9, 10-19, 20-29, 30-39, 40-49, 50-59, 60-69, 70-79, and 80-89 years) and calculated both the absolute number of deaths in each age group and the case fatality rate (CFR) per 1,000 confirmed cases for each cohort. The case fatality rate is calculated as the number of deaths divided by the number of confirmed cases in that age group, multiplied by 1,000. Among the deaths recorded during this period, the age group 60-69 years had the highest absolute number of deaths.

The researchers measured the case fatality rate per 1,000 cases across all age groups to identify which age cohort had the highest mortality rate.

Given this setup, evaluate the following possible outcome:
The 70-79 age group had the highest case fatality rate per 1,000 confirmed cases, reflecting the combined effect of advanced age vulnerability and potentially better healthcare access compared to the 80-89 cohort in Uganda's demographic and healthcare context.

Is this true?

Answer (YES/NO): NO